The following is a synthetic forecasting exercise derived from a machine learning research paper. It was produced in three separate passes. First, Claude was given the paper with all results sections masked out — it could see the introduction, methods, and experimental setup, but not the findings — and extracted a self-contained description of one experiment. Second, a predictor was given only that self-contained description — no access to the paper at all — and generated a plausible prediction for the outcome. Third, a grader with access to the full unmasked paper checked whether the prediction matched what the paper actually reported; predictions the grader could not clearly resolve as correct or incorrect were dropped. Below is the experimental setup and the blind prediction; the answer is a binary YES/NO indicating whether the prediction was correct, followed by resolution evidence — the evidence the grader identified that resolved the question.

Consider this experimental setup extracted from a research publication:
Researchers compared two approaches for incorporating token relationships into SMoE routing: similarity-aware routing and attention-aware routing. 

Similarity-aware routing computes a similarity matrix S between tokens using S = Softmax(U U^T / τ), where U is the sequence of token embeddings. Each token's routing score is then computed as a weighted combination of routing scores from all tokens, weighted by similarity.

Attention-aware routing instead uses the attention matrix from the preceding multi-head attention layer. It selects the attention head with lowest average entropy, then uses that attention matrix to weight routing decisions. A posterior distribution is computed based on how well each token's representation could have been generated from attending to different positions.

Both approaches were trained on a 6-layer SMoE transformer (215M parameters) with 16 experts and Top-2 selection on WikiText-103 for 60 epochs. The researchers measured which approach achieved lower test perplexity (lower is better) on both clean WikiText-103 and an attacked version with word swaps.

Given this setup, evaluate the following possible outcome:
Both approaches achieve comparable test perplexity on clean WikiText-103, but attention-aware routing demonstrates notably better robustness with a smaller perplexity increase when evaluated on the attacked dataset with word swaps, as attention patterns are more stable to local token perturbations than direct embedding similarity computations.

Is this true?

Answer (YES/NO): NO